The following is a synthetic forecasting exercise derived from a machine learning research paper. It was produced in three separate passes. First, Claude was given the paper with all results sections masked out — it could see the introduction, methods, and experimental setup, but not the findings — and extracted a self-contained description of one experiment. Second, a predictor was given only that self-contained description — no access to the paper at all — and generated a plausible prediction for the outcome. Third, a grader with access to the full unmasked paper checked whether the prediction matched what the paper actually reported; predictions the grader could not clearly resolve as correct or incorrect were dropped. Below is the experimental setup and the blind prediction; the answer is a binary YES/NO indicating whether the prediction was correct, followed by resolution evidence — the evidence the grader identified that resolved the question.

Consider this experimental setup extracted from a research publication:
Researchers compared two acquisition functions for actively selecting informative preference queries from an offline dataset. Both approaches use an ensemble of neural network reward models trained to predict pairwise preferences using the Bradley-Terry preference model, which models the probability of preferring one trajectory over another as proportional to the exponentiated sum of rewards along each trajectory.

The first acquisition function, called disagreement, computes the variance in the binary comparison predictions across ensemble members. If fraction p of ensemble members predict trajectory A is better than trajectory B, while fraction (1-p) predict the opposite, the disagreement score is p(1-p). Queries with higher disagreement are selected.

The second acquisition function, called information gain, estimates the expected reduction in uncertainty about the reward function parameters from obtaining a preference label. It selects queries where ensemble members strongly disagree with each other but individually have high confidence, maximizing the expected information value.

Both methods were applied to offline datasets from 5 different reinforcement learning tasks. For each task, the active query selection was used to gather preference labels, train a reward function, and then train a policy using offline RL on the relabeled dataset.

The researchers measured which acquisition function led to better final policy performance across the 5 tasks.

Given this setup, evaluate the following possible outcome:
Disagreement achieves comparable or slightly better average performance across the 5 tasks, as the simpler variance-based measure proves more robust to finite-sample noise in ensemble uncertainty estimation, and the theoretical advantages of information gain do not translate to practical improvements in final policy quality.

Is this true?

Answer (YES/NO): YES